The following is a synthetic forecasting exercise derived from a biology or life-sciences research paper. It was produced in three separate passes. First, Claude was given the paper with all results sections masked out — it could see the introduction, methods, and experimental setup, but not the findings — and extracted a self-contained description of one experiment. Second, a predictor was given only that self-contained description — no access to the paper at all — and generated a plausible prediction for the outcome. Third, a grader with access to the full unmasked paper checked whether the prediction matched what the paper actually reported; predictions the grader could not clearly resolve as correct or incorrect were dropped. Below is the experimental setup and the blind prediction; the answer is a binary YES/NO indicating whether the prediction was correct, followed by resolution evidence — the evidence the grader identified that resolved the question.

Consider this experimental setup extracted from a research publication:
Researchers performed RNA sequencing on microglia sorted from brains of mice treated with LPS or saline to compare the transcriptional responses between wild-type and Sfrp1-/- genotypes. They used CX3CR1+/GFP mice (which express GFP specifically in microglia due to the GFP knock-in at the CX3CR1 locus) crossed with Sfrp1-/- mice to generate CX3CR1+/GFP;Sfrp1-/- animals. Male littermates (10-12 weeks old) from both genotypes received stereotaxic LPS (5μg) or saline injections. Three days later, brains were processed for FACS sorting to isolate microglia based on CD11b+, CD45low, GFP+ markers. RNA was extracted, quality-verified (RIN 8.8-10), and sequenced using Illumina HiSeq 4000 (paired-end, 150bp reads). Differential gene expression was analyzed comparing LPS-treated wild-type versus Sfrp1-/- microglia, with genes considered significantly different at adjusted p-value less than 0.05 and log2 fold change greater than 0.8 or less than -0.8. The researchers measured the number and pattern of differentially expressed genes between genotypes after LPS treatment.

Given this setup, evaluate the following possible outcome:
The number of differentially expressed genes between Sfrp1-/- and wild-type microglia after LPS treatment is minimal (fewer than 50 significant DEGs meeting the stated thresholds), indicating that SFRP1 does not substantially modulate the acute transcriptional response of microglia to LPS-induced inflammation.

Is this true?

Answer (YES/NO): NO